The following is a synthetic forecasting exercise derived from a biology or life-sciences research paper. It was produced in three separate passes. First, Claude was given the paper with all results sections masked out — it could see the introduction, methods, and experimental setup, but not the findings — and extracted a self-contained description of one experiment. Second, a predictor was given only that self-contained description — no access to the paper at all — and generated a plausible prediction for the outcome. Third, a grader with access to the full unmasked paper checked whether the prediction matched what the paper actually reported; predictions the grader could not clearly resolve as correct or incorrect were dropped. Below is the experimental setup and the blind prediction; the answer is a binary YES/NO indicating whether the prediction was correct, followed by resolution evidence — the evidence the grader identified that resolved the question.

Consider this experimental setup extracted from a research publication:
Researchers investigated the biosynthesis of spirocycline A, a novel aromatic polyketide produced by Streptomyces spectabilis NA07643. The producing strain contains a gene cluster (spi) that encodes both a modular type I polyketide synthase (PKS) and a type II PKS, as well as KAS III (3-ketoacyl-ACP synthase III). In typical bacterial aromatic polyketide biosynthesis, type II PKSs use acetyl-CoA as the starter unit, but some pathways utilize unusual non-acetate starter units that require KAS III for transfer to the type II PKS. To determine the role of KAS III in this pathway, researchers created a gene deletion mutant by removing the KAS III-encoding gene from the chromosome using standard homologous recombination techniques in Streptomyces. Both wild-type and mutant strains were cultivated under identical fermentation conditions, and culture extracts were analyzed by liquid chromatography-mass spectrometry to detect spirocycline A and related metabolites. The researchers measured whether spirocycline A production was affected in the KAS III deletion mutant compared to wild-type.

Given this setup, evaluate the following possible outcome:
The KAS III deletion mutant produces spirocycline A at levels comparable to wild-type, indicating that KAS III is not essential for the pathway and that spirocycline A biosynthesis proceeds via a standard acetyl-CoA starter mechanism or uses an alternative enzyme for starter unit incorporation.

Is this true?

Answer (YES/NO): NO